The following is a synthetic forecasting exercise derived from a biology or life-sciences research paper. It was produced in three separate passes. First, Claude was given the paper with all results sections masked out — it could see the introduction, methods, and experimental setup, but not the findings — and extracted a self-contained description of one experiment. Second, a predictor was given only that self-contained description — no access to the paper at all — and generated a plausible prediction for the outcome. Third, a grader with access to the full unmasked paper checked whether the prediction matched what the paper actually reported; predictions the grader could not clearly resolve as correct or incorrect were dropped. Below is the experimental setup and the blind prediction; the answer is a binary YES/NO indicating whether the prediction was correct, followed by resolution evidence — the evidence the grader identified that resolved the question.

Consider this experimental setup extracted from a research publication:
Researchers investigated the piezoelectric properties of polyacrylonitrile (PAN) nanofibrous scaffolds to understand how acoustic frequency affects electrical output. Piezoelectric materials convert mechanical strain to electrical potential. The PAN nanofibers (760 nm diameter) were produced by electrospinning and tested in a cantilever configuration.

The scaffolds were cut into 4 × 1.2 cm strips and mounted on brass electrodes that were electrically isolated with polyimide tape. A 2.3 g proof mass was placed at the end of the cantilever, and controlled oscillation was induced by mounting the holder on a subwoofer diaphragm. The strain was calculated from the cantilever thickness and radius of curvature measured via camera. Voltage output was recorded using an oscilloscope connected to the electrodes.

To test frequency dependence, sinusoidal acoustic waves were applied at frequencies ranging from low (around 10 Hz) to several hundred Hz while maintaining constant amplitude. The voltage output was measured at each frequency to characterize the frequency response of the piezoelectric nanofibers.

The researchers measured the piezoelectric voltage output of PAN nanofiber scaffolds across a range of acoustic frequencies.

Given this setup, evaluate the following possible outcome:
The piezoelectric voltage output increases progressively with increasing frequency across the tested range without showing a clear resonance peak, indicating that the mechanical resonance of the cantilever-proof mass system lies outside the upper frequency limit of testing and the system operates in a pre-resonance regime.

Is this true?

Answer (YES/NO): NO